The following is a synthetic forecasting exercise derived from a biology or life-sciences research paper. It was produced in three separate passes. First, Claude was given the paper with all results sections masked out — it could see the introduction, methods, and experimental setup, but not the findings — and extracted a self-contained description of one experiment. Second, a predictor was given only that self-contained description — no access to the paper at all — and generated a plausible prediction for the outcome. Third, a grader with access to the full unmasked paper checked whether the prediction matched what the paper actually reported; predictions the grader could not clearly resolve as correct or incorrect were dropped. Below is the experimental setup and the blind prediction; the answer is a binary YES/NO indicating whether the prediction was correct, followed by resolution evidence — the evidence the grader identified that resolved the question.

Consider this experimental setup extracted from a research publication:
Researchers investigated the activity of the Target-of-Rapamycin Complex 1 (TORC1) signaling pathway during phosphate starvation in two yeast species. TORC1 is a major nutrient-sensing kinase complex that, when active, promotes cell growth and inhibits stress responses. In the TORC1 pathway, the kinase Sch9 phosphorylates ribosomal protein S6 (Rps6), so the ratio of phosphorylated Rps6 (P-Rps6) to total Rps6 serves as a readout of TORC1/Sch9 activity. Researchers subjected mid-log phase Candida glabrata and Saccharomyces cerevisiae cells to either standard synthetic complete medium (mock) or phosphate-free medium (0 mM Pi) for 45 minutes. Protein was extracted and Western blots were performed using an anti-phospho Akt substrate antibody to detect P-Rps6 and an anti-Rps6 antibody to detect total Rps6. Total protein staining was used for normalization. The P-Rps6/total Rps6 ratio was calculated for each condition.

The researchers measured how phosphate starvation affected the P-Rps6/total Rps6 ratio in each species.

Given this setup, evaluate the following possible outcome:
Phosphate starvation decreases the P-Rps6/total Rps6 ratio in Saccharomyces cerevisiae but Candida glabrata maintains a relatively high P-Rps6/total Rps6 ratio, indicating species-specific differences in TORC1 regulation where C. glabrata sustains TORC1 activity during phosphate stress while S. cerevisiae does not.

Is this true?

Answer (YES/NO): NO